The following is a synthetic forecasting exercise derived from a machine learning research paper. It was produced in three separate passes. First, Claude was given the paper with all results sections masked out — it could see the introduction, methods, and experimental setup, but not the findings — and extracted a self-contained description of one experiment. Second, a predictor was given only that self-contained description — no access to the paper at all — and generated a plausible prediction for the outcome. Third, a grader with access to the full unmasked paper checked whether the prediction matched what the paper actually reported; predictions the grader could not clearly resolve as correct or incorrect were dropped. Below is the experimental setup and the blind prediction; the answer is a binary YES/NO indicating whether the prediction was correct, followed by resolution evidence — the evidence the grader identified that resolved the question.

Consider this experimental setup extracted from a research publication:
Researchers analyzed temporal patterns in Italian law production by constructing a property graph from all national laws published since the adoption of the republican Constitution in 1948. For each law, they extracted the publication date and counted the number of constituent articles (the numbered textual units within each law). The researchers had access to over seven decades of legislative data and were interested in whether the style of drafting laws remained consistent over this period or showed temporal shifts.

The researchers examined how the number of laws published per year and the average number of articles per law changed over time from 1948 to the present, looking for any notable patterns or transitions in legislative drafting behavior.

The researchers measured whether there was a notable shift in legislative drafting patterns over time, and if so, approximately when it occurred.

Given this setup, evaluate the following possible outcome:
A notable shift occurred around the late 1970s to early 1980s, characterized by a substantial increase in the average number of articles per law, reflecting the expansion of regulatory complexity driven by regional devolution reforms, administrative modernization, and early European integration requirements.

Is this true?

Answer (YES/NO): NO